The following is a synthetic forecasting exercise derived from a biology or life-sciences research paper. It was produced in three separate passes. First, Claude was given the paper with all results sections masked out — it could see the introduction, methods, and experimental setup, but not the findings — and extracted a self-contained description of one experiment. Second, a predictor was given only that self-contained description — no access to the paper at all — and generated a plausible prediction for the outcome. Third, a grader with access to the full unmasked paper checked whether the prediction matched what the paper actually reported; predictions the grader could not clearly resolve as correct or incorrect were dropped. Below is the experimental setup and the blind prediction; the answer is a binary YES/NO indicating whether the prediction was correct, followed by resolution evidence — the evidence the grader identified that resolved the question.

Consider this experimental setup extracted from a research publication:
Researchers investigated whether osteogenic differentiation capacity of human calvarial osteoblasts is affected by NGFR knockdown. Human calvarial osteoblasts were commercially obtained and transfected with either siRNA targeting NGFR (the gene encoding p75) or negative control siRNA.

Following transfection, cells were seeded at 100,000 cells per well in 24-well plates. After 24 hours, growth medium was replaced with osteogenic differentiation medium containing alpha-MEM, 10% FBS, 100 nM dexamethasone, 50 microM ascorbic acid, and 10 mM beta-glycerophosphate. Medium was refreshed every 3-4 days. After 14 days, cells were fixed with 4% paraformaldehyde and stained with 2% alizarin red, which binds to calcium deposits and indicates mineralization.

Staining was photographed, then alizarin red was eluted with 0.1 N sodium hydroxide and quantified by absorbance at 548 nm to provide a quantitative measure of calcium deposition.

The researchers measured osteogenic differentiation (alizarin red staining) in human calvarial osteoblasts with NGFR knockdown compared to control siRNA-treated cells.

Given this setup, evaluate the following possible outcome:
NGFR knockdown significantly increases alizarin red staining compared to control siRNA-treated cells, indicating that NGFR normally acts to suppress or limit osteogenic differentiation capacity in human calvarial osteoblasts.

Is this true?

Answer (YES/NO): NO